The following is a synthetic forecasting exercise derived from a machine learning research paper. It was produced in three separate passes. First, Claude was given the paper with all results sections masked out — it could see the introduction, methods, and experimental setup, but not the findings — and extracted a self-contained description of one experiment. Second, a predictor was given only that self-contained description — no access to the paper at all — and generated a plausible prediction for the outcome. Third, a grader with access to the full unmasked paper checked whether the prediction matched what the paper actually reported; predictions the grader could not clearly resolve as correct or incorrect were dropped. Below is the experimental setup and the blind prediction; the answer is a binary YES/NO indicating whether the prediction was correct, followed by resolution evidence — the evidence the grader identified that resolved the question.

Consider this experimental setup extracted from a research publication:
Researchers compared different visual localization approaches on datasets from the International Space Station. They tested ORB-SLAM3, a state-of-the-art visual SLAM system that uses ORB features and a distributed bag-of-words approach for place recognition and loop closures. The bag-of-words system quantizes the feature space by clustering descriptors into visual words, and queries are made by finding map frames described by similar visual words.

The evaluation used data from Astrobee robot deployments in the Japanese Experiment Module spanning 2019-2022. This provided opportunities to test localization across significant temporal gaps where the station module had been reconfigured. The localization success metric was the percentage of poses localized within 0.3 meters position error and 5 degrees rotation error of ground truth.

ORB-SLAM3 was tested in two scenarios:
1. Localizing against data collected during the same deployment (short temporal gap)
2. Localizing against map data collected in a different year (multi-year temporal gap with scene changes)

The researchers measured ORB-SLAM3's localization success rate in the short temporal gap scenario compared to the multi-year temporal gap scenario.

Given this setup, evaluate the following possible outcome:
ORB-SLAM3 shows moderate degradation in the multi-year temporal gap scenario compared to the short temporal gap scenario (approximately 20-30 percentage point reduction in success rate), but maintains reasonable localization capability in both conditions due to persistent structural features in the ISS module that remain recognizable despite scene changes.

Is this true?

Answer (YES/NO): NO